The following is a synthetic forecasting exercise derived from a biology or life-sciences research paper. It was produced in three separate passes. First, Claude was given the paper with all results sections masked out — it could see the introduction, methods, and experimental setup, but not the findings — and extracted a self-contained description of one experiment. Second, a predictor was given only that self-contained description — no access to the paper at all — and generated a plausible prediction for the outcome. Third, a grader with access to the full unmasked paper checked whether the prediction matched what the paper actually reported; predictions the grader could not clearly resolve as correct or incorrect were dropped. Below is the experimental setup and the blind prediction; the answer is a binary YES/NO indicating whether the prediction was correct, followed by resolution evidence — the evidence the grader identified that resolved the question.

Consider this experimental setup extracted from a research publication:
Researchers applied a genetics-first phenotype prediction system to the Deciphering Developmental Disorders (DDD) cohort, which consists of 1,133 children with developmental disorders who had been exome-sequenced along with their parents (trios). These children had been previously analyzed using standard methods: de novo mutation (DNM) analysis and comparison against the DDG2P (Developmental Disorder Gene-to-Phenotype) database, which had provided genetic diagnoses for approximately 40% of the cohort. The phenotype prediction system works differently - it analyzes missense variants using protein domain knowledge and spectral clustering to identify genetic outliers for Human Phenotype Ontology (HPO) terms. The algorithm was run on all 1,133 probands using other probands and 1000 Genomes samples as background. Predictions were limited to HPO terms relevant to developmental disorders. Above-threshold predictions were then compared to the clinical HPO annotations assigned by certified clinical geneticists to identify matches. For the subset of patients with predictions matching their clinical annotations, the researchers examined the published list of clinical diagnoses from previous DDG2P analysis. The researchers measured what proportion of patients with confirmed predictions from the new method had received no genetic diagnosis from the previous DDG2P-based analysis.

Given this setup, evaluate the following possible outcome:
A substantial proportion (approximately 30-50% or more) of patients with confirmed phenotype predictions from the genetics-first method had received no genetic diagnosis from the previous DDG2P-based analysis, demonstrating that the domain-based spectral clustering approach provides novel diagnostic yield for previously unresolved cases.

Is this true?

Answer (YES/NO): YES